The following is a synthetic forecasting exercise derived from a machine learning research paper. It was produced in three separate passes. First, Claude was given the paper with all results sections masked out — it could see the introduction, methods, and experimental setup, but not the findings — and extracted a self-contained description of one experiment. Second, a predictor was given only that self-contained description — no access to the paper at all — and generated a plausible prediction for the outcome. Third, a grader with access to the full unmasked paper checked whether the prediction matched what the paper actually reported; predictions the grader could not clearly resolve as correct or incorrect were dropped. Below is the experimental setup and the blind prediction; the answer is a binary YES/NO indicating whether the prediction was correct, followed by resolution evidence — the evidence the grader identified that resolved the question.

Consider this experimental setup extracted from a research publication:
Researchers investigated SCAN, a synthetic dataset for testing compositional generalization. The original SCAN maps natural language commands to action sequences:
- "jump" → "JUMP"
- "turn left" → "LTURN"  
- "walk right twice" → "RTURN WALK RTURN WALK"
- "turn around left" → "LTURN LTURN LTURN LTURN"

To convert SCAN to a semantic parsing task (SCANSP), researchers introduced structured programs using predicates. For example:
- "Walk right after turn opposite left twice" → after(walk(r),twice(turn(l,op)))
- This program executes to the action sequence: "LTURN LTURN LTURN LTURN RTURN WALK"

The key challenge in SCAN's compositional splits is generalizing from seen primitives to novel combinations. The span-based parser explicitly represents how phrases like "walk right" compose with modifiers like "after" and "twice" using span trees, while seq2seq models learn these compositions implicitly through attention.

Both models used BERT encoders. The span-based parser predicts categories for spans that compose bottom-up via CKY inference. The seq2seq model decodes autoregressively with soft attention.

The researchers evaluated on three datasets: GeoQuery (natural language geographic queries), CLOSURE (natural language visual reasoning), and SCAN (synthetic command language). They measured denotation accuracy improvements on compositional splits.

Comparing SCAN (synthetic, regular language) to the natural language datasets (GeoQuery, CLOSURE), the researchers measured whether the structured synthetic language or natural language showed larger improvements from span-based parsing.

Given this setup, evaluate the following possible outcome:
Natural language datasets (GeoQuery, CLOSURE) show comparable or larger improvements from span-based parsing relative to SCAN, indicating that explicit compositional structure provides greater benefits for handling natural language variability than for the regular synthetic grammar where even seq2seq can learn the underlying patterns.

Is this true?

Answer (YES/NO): YES